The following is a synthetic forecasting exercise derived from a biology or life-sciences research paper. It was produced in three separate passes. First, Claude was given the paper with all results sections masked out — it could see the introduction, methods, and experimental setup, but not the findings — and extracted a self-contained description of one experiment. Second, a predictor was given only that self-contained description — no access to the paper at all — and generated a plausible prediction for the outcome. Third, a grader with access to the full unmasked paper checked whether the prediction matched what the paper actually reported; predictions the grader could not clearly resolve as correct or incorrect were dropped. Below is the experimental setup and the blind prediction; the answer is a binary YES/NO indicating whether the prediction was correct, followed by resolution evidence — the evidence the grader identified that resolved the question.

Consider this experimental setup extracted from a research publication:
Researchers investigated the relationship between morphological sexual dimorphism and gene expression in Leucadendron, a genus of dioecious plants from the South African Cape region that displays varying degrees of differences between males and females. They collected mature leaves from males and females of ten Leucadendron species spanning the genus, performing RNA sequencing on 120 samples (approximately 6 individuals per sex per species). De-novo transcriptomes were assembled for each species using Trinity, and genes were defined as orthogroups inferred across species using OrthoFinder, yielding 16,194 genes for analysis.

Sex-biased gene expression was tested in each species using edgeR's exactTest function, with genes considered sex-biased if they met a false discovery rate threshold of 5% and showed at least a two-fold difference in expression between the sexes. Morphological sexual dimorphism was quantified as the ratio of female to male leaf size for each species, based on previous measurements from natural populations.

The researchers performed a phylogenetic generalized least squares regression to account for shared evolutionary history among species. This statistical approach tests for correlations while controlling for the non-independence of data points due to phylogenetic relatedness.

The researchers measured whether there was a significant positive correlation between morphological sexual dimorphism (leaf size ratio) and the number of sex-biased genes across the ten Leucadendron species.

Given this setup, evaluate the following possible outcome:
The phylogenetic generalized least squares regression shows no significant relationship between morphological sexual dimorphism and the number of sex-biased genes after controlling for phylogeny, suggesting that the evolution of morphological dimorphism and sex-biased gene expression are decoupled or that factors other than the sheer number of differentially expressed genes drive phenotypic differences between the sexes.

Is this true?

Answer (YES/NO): YES